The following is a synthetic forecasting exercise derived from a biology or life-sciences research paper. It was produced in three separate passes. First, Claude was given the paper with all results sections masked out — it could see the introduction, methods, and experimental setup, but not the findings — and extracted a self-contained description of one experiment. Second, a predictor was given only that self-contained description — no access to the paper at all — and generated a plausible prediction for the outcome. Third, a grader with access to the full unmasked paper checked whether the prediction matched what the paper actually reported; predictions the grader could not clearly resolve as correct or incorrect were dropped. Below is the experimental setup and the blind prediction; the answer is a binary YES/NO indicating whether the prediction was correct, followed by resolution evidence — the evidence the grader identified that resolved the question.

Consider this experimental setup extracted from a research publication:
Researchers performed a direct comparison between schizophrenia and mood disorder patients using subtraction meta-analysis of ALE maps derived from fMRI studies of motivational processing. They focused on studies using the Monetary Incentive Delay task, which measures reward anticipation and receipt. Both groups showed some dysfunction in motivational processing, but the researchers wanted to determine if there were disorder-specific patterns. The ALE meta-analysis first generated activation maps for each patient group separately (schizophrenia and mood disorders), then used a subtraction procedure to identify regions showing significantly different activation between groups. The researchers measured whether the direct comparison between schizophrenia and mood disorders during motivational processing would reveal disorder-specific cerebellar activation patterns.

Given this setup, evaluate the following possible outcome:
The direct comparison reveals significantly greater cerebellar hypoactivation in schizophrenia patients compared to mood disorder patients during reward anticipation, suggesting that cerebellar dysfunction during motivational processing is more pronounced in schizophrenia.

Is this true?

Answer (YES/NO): NO